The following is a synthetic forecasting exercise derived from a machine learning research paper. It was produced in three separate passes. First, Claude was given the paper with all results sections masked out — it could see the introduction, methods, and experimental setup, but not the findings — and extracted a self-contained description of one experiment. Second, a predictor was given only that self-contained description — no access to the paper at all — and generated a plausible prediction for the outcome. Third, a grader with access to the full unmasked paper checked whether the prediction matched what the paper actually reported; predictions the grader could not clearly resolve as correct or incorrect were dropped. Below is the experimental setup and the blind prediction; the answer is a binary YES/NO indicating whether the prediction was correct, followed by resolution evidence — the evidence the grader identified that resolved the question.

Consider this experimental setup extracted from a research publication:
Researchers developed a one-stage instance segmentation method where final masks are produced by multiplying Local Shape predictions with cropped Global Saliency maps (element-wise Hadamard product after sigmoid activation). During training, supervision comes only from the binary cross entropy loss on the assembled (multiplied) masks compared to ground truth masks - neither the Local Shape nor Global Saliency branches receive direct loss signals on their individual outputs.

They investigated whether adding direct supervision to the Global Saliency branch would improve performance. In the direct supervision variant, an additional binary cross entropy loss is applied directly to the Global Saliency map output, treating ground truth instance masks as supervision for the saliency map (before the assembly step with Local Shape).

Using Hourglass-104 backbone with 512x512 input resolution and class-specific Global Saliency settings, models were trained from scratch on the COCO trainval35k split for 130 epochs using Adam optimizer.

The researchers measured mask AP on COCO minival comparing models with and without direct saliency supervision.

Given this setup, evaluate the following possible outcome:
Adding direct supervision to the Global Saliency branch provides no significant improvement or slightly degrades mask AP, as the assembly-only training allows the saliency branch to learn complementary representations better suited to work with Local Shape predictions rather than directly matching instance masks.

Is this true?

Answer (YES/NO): NO